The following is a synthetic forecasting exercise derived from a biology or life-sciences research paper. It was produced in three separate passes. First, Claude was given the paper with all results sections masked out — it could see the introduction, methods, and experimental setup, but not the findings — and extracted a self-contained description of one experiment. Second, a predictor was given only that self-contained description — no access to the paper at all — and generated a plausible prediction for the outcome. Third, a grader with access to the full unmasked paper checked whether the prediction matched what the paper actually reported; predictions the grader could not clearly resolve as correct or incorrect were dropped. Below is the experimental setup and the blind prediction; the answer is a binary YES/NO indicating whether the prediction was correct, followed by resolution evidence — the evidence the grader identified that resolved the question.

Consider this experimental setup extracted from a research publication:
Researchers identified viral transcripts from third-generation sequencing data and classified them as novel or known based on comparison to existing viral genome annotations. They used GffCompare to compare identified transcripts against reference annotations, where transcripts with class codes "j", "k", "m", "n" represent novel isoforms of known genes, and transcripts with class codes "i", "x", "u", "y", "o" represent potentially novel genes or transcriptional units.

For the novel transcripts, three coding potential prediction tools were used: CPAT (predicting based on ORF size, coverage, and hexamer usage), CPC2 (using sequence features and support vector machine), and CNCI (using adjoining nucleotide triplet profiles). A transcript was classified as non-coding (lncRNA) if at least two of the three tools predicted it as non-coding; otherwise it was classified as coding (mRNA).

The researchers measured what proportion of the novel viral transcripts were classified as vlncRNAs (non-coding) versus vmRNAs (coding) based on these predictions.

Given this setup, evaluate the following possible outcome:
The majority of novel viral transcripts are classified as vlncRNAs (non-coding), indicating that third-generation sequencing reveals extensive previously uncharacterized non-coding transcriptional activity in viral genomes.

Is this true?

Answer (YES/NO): NO